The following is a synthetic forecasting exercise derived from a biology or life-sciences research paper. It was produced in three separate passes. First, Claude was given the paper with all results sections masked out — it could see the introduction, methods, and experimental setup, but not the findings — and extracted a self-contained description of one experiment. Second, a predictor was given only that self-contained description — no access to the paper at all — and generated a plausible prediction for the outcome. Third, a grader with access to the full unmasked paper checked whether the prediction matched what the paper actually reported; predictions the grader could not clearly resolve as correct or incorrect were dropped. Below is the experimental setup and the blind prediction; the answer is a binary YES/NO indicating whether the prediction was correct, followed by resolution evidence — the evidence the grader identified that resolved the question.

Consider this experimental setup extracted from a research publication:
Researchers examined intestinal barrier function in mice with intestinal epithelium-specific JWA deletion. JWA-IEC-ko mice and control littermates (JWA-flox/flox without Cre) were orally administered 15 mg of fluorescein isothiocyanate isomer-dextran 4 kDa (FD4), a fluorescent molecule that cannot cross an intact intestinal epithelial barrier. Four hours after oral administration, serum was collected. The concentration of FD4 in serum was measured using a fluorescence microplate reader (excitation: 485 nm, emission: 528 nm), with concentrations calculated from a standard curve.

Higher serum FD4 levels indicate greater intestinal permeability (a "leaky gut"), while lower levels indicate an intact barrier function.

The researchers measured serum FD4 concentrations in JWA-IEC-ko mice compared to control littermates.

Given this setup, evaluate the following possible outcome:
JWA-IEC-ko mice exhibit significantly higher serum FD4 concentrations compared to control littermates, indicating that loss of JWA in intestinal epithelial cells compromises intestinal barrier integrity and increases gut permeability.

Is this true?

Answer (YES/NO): YES